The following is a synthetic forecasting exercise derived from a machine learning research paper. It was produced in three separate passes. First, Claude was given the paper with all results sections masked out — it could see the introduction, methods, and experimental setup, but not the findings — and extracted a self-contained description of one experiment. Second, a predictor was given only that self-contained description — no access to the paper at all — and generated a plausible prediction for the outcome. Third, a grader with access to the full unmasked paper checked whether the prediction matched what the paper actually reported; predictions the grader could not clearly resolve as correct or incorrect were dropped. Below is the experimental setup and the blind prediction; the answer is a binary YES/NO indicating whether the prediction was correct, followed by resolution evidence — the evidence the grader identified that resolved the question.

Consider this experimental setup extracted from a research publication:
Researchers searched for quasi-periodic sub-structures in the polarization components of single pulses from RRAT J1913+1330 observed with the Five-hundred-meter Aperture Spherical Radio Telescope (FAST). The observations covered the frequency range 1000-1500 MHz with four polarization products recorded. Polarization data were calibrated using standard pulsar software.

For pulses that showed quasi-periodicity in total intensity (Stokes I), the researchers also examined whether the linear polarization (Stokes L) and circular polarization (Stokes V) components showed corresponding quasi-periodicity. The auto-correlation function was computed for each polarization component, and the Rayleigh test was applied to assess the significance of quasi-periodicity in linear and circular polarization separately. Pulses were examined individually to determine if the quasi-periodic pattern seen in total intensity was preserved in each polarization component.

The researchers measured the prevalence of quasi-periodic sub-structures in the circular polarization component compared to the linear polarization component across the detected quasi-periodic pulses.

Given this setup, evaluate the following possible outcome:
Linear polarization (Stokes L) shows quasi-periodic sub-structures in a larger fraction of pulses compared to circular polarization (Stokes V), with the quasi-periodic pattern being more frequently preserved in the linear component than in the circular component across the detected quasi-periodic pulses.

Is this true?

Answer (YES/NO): YES